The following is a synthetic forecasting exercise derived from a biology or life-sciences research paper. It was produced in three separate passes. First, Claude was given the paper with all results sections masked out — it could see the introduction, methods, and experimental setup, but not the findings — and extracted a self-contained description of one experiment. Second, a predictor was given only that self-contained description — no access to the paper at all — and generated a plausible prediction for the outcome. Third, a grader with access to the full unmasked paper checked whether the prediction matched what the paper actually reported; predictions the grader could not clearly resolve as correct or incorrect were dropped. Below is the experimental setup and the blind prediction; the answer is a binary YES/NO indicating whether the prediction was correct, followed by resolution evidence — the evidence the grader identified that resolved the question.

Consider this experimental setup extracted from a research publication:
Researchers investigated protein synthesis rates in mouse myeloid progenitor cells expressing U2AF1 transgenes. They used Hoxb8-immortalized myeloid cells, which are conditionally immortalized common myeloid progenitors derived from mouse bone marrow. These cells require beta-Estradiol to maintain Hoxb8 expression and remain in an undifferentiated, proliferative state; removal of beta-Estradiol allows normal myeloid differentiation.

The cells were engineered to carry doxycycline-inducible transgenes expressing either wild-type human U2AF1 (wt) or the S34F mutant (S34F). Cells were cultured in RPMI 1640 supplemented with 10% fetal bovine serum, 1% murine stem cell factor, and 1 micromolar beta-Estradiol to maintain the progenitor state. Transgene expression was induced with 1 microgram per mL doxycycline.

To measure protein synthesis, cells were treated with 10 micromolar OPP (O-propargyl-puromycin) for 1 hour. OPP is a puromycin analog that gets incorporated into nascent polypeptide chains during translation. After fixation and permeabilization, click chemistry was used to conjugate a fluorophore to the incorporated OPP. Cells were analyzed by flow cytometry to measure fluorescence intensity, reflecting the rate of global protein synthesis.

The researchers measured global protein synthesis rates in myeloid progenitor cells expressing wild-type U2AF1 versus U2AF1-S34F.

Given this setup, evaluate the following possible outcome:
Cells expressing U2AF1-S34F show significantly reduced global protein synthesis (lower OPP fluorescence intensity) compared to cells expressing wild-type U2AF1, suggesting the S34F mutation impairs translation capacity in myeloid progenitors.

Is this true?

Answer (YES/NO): NO